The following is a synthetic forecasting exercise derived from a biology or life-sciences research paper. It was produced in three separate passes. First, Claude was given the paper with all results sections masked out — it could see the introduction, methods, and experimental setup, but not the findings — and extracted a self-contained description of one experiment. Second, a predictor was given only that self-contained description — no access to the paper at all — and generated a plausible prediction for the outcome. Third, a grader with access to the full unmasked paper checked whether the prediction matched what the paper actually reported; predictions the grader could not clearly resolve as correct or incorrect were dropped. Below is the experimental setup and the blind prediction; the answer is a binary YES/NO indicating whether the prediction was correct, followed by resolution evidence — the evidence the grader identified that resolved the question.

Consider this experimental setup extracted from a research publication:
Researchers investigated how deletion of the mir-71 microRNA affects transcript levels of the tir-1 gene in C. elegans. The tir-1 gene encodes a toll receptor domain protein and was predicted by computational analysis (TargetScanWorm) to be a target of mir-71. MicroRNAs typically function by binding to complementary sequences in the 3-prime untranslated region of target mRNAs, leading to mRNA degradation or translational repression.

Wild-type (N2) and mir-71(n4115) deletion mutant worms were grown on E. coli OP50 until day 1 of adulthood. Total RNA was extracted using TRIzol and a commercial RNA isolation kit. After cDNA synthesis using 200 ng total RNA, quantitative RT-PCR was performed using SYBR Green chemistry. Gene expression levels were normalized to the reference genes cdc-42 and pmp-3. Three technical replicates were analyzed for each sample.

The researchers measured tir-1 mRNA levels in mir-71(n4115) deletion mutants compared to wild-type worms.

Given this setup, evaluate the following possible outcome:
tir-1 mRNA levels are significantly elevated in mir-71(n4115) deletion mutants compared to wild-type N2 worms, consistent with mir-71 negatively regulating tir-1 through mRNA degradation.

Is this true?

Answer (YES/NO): YES